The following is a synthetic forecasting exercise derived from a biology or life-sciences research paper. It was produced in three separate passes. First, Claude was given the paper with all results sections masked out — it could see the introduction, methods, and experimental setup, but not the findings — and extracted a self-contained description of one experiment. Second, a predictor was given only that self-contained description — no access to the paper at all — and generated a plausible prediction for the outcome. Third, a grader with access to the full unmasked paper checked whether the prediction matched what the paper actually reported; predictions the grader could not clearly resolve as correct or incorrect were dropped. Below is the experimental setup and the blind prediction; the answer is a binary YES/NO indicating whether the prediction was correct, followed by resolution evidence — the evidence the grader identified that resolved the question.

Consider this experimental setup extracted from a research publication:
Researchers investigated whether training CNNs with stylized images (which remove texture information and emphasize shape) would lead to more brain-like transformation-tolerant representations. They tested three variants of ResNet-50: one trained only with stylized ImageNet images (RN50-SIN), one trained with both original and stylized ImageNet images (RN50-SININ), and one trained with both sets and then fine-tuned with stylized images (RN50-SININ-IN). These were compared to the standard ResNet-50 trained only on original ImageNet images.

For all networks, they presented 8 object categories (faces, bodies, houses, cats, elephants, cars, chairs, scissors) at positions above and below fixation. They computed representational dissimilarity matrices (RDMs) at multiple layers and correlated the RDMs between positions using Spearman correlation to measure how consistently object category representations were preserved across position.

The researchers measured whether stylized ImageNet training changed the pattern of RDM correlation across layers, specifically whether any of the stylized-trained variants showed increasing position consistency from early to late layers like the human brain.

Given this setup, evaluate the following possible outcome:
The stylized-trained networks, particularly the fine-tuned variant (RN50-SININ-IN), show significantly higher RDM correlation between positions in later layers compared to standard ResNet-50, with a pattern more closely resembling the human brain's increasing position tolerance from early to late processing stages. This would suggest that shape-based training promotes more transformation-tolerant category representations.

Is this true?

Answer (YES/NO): NO